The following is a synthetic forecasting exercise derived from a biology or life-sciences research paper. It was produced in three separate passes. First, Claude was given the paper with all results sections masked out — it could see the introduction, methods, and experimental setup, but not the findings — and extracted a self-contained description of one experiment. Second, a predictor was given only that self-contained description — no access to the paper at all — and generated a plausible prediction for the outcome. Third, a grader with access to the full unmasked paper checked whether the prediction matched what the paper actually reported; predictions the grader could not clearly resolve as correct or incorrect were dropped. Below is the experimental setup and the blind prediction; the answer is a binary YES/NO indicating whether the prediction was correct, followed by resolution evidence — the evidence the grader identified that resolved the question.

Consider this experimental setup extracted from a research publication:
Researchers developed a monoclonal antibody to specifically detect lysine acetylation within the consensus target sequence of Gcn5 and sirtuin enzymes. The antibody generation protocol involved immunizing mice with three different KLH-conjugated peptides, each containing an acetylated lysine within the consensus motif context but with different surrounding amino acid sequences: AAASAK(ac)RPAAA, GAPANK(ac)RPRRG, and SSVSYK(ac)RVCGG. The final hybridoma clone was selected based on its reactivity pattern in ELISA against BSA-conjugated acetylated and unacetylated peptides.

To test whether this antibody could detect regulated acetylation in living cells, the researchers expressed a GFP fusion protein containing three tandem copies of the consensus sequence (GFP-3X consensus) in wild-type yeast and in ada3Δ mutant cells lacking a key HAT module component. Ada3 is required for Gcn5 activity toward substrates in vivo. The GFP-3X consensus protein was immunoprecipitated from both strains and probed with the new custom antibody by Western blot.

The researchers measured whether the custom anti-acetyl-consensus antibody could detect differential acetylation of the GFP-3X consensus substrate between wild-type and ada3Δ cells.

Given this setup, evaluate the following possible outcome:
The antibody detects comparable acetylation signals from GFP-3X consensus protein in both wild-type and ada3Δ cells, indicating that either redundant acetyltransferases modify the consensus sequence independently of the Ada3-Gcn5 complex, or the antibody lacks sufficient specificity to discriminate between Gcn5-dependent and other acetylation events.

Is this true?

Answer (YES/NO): NO